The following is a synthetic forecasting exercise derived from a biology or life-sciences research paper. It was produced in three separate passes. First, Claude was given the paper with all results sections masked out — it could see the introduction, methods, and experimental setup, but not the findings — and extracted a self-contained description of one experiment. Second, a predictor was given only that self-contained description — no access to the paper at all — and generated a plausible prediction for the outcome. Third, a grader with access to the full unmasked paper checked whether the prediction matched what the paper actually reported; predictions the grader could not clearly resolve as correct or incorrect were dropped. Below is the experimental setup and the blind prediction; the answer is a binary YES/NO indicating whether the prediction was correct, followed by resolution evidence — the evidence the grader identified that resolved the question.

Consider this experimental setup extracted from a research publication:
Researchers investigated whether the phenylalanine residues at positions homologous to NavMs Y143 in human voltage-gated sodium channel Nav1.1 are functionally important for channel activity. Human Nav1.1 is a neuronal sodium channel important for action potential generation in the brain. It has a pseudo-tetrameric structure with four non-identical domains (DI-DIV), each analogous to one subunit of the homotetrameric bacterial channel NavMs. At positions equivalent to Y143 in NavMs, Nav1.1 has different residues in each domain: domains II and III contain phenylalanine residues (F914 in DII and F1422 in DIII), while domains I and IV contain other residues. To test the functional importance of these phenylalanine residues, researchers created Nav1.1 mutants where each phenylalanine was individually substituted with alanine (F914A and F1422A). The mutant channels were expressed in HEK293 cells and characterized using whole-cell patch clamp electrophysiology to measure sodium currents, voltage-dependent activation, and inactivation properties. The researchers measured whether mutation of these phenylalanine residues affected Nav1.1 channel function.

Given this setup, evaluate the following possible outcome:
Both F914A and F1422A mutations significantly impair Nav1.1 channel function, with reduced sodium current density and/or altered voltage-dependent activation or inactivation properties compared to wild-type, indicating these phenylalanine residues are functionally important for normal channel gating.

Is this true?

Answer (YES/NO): NO